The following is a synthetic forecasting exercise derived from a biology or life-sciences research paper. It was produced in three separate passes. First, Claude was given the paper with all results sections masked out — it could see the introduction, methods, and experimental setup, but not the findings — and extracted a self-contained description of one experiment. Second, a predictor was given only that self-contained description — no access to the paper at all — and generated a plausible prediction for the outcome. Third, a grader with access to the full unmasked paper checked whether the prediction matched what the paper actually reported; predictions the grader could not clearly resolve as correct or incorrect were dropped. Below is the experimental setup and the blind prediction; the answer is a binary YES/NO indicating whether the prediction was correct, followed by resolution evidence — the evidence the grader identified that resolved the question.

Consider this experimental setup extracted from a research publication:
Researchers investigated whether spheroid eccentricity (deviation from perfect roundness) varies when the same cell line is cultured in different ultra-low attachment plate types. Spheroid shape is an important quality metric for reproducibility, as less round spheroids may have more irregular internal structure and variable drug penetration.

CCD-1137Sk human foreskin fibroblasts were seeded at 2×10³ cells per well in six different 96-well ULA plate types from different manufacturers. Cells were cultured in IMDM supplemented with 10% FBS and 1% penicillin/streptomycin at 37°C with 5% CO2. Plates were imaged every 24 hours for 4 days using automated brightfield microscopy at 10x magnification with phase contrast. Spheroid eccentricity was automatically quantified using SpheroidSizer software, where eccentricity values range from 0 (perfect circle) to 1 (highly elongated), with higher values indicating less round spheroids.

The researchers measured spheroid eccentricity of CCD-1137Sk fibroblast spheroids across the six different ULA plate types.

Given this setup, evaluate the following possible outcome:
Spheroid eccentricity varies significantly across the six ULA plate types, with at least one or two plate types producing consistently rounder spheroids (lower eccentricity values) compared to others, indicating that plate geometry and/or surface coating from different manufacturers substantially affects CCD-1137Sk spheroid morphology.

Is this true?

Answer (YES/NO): NO